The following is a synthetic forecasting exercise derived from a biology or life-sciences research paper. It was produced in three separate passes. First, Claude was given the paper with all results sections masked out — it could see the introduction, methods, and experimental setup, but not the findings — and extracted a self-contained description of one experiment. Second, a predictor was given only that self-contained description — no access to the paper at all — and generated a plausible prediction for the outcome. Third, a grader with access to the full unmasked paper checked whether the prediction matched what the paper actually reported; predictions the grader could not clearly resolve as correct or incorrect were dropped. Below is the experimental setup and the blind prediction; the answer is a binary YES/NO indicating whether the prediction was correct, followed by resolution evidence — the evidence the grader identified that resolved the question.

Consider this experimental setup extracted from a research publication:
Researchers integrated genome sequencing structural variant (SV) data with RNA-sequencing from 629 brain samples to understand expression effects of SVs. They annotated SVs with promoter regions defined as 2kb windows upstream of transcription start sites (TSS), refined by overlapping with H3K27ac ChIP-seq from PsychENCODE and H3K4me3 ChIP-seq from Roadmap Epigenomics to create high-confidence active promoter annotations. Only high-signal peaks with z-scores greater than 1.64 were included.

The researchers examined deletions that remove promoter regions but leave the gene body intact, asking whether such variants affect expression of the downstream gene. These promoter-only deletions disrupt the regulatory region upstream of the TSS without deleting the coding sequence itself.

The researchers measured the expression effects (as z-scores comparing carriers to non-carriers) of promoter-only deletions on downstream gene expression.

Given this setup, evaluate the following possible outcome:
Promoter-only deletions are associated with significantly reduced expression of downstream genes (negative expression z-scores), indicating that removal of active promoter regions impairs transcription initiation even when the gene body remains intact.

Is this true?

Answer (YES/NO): YES